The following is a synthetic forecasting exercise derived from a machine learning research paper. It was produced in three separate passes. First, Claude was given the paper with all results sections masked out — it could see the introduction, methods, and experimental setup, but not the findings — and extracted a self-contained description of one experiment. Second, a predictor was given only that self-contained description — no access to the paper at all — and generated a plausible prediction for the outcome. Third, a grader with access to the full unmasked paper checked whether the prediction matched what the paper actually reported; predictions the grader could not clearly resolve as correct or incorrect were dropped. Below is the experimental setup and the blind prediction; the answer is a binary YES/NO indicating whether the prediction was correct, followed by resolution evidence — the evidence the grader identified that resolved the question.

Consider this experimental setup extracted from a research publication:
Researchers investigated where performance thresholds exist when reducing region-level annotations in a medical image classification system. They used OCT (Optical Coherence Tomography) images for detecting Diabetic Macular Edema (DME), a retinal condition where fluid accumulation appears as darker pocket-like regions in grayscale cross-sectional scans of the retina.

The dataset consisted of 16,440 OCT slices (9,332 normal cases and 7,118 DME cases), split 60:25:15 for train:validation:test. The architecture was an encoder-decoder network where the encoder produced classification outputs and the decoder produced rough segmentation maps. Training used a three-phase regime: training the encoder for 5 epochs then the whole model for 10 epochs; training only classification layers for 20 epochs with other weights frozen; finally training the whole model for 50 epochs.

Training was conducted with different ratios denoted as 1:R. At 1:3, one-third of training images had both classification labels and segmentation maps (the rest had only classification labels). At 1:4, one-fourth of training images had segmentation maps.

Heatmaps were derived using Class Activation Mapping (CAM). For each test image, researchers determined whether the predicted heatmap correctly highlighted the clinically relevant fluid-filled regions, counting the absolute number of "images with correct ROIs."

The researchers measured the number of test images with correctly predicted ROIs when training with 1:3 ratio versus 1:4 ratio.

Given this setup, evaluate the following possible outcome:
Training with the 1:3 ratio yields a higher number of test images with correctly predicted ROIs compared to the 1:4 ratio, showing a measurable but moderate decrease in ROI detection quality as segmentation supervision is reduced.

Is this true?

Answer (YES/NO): NO